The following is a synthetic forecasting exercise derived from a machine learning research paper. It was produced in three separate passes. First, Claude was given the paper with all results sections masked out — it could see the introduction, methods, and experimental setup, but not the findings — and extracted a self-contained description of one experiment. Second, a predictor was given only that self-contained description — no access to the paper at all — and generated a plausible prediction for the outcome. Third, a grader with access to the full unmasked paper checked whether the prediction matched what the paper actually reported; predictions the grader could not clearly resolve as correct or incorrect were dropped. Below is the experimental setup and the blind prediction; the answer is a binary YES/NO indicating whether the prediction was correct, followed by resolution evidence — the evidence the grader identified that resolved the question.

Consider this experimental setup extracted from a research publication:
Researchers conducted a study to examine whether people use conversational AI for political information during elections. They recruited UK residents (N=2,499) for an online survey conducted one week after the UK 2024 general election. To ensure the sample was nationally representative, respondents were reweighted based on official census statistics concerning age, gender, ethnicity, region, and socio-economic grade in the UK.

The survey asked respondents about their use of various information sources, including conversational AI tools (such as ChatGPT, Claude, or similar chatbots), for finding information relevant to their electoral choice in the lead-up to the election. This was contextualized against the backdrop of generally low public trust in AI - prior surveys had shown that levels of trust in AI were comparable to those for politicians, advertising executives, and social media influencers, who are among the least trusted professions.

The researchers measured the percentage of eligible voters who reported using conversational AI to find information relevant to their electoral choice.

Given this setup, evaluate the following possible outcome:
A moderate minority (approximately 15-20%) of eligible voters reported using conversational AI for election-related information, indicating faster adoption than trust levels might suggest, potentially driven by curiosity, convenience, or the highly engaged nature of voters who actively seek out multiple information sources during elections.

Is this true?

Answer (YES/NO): NO